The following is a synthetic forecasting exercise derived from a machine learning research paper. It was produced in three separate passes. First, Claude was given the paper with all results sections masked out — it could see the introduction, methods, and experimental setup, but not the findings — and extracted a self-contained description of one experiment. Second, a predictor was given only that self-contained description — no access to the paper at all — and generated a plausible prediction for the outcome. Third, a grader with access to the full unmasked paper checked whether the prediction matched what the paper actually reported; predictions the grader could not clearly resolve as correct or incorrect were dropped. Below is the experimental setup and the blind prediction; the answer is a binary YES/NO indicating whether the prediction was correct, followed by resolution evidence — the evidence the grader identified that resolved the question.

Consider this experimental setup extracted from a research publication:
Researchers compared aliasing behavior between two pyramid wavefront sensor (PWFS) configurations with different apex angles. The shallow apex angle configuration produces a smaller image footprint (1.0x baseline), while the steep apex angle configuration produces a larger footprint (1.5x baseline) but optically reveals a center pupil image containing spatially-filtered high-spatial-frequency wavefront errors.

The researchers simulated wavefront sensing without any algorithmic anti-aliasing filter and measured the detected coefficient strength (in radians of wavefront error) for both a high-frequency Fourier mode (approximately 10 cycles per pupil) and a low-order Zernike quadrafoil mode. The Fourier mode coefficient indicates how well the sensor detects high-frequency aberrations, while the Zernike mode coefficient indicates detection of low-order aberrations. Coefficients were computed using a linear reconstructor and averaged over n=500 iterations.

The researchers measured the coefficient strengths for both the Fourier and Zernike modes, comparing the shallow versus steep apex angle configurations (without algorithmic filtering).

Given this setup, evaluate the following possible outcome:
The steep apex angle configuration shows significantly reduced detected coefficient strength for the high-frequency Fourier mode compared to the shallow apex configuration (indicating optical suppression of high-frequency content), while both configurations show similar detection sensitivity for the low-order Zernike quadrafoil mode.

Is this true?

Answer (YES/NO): NO